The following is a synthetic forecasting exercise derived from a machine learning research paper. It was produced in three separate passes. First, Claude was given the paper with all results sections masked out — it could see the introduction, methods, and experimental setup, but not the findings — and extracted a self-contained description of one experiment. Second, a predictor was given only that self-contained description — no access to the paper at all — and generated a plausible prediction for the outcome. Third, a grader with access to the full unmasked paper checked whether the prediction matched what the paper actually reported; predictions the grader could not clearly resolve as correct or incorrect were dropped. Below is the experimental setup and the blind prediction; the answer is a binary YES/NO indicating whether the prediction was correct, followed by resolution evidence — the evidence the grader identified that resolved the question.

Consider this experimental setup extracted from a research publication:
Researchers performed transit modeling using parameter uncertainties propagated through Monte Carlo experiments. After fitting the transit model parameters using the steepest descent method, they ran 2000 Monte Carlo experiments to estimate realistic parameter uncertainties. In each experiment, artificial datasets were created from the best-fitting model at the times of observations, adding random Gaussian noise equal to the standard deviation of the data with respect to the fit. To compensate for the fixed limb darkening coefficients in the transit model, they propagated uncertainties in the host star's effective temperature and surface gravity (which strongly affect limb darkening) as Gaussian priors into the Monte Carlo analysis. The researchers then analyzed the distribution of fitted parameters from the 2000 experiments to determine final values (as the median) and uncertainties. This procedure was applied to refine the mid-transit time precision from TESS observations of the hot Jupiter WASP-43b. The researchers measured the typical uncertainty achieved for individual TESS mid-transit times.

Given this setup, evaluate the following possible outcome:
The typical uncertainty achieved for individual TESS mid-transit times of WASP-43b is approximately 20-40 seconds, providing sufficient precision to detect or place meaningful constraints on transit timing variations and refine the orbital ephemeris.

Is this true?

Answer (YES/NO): NO